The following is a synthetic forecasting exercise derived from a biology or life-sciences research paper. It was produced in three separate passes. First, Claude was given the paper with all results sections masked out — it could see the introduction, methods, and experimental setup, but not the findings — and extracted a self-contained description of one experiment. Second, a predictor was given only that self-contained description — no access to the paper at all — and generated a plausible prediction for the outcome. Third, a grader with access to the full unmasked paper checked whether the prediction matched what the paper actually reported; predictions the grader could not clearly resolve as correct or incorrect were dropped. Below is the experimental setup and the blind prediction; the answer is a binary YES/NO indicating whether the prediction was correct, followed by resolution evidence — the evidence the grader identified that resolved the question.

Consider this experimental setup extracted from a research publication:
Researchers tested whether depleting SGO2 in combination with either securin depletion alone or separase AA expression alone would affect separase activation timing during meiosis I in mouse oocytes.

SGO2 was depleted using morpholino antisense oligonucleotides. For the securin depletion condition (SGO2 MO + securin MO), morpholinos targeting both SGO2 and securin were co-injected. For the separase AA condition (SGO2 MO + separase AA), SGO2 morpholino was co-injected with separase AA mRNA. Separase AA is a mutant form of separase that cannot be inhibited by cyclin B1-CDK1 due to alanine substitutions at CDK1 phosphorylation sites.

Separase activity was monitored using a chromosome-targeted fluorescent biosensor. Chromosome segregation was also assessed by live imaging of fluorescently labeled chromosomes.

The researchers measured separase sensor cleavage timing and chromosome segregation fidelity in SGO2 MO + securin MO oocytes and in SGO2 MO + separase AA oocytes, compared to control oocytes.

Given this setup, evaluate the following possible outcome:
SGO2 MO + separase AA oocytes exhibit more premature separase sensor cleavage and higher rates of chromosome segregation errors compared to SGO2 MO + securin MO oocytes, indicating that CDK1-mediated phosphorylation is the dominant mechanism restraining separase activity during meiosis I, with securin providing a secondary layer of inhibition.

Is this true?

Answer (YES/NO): NO